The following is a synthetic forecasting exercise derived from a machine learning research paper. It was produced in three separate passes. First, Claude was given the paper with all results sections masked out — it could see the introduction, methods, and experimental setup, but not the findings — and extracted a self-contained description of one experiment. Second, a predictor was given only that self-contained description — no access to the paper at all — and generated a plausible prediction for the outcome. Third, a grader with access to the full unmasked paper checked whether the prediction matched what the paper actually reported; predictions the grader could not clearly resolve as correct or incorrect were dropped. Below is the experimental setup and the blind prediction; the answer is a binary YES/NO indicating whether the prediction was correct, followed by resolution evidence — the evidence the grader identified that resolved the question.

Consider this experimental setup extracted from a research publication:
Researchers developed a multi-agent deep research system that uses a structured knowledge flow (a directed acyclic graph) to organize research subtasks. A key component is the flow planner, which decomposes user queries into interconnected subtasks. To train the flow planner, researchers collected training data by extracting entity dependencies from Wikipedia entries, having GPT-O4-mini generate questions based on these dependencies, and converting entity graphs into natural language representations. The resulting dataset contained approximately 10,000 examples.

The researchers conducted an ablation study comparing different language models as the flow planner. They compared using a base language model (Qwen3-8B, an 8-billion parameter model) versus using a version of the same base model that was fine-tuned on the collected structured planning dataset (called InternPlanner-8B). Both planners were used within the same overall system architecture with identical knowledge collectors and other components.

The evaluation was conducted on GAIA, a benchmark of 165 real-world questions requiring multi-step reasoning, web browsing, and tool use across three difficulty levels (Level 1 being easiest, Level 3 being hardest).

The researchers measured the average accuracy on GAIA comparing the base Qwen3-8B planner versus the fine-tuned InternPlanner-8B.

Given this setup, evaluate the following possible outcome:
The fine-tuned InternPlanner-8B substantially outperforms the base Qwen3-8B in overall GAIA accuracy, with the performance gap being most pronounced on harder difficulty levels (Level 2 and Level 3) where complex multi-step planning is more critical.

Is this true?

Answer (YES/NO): YES